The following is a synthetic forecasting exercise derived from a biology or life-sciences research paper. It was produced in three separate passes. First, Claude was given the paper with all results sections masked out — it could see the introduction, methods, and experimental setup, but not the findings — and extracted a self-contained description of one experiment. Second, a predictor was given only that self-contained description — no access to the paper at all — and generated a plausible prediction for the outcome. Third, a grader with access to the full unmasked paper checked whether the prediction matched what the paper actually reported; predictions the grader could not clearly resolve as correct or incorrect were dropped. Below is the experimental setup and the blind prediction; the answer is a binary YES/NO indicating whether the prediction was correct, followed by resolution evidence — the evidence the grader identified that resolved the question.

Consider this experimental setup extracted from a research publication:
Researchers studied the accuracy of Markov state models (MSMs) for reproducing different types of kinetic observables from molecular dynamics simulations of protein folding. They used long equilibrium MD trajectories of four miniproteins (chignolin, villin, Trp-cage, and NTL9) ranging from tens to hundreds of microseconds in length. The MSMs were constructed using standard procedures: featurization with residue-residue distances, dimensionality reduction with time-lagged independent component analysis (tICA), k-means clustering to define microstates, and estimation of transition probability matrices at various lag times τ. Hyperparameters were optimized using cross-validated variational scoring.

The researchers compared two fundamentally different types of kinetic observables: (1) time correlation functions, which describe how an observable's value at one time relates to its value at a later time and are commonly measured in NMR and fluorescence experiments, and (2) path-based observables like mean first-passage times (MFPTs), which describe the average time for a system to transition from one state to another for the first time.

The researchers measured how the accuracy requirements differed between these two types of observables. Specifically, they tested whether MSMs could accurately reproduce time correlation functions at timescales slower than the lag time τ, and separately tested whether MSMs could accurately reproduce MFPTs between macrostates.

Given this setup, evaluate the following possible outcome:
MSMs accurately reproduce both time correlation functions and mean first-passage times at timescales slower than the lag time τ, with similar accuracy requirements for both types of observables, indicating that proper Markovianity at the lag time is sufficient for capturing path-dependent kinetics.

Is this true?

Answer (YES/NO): NO